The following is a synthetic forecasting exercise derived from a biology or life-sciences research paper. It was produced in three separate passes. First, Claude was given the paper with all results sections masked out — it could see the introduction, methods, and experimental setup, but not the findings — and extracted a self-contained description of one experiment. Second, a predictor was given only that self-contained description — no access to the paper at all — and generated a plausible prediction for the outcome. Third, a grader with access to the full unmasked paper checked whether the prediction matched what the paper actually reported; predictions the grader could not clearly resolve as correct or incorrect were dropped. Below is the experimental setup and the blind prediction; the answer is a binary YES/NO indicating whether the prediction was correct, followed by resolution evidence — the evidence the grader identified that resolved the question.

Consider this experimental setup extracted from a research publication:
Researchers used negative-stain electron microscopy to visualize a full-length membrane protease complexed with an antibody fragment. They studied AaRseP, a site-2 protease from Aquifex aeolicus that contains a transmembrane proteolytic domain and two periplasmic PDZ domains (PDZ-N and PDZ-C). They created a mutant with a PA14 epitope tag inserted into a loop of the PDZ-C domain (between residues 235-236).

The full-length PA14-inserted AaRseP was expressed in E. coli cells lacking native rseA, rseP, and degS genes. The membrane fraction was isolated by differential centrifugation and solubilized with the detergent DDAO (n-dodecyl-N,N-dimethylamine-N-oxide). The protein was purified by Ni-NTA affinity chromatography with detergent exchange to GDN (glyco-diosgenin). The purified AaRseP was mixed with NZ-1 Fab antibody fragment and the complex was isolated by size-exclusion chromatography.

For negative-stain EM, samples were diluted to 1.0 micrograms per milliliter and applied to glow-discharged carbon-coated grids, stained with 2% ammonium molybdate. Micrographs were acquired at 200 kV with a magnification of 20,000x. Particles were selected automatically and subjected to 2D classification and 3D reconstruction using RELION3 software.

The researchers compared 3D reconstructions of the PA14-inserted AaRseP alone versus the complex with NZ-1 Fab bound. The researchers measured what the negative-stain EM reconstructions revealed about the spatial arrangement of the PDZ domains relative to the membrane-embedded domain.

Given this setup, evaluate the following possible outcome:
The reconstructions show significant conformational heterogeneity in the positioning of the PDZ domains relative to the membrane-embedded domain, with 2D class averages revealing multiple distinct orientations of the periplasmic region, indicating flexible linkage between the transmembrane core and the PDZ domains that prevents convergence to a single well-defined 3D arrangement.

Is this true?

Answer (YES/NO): NO